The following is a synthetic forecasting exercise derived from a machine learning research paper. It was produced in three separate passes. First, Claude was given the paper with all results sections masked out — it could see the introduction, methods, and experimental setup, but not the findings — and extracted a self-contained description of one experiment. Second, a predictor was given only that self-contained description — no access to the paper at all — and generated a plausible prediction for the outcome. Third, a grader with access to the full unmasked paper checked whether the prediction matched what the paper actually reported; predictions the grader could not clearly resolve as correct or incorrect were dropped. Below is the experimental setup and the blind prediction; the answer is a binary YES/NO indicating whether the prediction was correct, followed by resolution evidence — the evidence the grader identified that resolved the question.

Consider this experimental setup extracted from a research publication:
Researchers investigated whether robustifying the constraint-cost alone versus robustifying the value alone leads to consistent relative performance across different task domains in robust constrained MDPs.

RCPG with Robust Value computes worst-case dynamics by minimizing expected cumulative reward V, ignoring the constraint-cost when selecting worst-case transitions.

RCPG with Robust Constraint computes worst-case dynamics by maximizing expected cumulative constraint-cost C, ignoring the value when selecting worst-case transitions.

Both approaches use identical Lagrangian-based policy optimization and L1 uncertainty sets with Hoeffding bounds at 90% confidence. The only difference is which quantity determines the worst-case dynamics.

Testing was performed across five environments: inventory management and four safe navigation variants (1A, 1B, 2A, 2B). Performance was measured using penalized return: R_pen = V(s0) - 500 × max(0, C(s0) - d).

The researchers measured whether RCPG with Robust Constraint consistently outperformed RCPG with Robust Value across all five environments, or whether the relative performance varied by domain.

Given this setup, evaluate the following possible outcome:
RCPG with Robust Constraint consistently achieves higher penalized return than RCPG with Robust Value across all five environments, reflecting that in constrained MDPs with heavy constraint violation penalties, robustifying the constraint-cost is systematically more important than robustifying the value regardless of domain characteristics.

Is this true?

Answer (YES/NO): NO